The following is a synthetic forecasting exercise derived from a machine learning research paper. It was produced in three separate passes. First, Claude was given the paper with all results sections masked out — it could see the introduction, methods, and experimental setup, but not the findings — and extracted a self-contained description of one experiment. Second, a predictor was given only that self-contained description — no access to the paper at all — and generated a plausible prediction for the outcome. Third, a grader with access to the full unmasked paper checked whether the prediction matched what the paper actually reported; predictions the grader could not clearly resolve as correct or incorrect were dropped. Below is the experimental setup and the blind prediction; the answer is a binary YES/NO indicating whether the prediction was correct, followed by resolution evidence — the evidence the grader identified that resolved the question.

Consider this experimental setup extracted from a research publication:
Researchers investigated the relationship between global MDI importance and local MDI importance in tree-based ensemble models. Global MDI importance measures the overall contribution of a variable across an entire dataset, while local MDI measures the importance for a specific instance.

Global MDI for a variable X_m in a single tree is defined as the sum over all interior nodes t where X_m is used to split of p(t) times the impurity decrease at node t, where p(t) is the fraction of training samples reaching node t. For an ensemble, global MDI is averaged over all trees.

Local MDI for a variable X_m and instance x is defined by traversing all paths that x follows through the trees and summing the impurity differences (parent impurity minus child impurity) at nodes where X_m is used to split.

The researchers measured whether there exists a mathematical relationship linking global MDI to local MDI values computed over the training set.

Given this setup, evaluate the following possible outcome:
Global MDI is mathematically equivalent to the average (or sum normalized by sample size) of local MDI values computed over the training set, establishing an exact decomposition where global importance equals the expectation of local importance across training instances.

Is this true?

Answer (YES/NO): YES